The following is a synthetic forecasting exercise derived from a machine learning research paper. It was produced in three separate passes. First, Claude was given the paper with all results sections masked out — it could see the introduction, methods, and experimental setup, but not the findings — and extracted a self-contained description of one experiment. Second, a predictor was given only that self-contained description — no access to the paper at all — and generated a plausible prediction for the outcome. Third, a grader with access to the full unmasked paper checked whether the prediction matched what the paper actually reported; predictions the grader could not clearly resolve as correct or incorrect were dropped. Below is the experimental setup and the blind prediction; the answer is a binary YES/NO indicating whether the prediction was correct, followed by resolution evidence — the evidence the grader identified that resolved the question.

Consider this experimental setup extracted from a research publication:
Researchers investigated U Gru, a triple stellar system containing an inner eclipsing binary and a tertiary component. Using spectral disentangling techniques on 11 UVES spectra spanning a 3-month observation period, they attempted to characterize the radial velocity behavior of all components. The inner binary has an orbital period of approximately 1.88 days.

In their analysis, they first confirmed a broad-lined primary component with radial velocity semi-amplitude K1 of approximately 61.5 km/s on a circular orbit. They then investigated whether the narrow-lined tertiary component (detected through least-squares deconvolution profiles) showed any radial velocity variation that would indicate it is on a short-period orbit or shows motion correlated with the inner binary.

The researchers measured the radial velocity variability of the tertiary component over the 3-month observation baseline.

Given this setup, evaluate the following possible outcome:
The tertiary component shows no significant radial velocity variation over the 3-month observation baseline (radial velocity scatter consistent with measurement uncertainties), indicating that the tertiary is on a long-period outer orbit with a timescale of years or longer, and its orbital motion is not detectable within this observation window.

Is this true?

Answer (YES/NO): YES